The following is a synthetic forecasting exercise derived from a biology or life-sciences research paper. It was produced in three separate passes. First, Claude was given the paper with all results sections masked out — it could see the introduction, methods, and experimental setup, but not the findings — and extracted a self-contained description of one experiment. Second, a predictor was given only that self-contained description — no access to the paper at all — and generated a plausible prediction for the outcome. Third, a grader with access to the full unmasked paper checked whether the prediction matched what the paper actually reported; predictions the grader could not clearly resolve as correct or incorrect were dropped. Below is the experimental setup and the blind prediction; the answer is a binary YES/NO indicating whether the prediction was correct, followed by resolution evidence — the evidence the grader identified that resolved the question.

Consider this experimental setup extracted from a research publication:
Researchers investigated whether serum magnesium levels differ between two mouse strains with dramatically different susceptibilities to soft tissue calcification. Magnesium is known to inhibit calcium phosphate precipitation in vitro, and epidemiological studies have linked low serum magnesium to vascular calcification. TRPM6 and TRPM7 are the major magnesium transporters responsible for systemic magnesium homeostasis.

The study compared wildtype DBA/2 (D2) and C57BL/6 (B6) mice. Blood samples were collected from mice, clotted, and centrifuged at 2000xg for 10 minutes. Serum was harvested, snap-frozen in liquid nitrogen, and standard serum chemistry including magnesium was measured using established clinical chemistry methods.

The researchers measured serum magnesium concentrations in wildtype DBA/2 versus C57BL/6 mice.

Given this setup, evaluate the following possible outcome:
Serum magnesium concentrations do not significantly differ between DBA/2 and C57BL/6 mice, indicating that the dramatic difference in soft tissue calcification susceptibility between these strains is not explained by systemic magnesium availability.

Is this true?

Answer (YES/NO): NO